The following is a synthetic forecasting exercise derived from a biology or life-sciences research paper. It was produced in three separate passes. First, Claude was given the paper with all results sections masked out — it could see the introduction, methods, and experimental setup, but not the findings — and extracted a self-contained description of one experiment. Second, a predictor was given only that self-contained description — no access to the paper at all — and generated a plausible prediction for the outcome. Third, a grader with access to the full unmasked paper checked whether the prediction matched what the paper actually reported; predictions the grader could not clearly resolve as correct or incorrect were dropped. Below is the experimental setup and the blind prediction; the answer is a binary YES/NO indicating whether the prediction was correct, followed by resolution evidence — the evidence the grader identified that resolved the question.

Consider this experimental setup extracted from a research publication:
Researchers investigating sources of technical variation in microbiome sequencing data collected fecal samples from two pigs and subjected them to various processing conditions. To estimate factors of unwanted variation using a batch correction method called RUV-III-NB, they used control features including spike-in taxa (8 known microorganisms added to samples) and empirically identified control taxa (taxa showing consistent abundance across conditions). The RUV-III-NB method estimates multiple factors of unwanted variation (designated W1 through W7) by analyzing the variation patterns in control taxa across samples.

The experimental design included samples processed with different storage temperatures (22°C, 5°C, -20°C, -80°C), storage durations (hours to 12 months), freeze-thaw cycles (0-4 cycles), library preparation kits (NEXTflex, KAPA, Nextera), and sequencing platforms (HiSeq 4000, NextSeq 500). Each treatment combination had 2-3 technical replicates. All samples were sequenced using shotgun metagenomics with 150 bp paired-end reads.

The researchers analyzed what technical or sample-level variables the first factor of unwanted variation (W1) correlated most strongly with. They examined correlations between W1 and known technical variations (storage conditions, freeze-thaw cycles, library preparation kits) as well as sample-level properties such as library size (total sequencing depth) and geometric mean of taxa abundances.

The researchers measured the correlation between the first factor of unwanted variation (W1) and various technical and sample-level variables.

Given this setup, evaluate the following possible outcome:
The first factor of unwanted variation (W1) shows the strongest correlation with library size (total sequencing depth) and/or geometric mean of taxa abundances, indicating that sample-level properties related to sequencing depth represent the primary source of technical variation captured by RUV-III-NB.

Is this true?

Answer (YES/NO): YES